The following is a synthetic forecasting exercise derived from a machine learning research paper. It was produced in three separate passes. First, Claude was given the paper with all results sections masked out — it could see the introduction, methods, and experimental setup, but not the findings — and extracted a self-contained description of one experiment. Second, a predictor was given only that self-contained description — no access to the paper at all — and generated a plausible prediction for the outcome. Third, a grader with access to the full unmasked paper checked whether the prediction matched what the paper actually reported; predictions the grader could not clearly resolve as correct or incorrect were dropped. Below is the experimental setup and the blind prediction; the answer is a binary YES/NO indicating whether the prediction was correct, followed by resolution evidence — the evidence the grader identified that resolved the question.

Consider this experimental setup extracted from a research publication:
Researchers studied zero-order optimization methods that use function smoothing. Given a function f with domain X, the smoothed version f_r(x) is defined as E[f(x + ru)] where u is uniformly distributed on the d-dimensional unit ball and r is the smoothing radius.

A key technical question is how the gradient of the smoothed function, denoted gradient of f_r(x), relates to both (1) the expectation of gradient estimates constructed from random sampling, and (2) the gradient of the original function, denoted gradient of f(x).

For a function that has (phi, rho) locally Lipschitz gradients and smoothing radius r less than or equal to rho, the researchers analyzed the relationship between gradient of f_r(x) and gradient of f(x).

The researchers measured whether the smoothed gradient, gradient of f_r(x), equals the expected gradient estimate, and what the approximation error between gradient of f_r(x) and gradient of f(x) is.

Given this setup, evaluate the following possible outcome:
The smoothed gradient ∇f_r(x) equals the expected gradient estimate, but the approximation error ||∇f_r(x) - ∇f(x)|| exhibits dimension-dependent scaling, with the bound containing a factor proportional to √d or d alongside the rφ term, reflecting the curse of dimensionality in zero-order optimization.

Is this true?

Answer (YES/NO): NO